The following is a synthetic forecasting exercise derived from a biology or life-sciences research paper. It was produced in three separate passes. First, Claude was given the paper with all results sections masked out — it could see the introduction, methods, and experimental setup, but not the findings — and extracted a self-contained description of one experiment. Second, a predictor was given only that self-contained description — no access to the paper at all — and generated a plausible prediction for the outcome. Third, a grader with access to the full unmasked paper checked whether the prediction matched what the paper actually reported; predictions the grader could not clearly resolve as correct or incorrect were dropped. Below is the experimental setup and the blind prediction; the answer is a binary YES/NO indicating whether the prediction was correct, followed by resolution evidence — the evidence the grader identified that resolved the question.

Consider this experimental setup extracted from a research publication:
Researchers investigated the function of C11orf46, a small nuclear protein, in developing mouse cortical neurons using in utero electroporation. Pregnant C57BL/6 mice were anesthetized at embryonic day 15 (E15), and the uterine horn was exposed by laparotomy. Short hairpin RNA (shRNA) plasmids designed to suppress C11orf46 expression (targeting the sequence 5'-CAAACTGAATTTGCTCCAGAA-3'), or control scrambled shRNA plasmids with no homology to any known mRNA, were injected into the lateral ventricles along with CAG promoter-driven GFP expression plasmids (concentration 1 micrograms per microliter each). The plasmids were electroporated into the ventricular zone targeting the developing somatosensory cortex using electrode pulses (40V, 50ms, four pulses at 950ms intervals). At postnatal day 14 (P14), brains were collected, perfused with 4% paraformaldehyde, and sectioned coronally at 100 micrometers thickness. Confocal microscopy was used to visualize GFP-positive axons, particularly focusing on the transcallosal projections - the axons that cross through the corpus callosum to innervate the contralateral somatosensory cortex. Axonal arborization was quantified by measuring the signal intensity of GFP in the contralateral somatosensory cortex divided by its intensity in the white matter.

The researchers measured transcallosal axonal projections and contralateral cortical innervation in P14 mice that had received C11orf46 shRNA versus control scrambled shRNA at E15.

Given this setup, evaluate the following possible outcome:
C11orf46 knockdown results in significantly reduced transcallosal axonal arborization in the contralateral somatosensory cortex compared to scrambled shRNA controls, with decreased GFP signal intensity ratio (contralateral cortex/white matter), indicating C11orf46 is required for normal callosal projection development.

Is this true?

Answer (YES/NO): YES